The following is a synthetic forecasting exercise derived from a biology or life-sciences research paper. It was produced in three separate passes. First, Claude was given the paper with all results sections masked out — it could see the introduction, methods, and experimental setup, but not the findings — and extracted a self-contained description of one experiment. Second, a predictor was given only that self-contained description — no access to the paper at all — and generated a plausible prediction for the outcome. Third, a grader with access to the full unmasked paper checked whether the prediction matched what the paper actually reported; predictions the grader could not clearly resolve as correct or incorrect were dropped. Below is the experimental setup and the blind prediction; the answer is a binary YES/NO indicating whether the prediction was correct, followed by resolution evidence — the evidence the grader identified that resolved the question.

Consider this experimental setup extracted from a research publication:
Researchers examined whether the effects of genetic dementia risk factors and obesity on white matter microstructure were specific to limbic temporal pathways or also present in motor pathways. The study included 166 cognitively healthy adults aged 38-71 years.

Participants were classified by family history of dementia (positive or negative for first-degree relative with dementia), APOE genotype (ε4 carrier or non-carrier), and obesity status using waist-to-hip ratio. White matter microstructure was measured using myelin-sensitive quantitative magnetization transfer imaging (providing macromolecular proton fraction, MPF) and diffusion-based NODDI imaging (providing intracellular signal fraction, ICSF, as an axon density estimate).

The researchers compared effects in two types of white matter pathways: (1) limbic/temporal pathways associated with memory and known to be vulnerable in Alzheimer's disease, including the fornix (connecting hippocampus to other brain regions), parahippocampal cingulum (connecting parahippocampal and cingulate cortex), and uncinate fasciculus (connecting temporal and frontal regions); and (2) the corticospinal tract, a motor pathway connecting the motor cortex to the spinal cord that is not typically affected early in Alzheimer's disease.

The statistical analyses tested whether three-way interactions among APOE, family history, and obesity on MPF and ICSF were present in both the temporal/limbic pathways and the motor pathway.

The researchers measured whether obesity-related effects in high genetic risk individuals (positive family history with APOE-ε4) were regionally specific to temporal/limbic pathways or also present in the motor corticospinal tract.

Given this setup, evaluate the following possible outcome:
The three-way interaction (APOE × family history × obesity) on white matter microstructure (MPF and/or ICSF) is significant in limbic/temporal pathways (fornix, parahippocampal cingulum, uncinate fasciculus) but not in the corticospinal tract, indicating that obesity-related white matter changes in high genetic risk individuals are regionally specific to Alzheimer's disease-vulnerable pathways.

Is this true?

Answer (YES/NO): NO